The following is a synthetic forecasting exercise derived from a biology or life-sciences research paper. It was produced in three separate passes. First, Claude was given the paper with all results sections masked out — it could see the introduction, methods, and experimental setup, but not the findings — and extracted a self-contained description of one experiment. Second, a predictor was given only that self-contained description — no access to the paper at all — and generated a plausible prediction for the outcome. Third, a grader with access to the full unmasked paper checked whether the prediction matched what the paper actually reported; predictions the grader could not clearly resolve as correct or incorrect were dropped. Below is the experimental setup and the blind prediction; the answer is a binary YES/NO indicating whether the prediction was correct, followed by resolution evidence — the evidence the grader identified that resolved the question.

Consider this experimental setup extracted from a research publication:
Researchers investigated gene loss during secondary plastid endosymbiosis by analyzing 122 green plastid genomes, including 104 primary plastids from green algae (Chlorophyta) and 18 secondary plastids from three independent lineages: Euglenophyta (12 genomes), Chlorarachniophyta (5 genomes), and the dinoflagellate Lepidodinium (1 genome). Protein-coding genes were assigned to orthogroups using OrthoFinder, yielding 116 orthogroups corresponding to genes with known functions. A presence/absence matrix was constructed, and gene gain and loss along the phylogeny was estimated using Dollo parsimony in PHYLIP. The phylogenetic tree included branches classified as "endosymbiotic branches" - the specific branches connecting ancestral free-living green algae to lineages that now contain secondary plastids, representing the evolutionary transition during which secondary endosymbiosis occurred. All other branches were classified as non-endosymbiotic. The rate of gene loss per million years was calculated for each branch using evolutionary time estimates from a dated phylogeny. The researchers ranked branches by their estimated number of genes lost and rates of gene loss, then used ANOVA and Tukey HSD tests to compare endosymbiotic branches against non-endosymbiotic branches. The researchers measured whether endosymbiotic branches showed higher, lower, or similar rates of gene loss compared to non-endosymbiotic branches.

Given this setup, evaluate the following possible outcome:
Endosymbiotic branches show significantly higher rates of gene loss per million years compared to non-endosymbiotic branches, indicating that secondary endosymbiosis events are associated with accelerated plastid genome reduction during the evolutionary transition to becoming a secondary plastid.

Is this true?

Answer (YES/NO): NO